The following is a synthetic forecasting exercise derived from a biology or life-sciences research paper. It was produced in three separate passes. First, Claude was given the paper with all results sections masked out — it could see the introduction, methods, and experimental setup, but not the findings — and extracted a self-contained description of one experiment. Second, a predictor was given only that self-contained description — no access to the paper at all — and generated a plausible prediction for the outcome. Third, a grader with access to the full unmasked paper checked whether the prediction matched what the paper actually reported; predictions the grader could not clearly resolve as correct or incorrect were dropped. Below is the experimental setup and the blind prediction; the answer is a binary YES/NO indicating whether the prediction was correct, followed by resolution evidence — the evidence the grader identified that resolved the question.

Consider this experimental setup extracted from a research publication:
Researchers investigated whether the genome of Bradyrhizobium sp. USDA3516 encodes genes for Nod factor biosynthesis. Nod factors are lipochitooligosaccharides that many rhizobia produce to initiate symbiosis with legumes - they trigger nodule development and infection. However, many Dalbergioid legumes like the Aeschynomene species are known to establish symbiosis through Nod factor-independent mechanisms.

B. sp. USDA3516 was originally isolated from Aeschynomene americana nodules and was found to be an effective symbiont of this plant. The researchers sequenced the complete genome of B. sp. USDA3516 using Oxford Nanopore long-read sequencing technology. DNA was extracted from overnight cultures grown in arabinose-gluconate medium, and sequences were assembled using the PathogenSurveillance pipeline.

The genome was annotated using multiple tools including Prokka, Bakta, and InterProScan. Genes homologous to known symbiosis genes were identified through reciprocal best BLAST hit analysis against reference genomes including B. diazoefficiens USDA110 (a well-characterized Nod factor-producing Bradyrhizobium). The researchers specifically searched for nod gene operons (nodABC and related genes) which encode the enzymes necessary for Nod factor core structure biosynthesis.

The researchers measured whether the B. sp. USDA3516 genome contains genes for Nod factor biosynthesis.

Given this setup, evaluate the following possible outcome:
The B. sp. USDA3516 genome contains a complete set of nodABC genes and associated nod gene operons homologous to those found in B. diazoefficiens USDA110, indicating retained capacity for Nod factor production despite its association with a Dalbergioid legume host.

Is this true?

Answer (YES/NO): NO